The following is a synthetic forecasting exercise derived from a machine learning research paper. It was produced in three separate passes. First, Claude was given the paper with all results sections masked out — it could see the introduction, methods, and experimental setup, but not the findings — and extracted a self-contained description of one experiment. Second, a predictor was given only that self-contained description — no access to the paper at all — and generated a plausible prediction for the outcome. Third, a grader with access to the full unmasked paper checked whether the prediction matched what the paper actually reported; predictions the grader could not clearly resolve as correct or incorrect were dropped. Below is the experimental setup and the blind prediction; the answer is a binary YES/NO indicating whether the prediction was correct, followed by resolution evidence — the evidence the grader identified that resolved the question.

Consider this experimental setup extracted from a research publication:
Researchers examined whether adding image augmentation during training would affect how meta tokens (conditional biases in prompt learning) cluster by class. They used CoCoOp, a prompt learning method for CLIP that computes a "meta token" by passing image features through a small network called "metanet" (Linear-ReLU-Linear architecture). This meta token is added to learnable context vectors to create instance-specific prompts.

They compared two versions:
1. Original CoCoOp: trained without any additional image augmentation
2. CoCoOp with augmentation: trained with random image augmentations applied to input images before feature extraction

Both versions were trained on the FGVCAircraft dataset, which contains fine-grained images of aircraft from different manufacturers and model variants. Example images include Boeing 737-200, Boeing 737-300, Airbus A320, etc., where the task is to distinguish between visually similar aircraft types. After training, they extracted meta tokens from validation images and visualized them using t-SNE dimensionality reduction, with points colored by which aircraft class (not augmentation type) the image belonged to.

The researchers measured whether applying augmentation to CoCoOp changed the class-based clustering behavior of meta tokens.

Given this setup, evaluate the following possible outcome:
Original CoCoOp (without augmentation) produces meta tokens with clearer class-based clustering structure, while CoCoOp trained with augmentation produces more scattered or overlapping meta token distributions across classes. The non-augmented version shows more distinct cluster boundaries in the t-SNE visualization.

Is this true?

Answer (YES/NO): NO